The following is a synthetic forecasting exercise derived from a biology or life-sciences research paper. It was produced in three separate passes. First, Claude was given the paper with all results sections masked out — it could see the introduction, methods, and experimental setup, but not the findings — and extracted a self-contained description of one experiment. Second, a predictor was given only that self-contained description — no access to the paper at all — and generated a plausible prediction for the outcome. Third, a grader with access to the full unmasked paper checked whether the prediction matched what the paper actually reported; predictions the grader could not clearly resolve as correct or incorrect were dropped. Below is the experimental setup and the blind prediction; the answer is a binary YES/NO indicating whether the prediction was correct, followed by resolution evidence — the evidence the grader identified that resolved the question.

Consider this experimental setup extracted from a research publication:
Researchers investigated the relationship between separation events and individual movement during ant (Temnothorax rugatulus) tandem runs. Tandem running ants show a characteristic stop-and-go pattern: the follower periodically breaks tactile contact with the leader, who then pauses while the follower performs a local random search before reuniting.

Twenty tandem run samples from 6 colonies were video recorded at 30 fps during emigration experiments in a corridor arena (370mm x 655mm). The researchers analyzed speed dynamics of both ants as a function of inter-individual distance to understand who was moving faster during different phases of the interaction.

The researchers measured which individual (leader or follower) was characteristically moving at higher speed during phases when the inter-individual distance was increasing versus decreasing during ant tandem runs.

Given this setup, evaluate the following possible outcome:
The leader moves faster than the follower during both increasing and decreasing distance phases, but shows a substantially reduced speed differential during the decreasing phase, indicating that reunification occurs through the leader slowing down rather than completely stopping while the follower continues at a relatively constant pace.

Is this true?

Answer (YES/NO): NO